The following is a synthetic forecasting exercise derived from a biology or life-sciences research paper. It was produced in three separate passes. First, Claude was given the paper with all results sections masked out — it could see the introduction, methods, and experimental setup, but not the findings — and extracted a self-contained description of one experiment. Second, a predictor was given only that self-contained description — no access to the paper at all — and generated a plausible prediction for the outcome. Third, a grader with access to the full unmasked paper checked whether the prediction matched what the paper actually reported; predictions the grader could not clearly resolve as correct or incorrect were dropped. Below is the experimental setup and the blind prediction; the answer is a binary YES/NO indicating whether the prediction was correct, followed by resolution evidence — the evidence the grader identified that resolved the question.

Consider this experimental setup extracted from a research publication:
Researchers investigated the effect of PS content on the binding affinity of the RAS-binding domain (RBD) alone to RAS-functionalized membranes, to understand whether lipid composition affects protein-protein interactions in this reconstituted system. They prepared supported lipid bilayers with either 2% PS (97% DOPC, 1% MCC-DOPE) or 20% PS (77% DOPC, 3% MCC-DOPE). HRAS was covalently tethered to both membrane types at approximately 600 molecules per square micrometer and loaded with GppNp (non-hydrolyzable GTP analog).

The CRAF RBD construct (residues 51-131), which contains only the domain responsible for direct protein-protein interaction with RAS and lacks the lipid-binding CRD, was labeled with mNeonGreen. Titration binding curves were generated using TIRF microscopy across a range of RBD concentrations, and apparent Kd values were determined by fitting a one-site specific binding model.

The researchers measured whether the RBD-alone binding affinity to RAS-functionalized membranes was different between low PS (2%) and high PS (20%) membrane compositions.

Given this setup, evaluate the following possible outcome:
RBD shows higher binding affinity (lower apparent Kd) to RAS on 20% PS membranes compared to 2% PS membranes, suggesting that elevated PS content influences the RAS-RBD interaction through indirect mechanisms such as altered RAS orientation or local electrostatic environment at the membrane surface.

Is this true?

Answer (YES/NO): NO